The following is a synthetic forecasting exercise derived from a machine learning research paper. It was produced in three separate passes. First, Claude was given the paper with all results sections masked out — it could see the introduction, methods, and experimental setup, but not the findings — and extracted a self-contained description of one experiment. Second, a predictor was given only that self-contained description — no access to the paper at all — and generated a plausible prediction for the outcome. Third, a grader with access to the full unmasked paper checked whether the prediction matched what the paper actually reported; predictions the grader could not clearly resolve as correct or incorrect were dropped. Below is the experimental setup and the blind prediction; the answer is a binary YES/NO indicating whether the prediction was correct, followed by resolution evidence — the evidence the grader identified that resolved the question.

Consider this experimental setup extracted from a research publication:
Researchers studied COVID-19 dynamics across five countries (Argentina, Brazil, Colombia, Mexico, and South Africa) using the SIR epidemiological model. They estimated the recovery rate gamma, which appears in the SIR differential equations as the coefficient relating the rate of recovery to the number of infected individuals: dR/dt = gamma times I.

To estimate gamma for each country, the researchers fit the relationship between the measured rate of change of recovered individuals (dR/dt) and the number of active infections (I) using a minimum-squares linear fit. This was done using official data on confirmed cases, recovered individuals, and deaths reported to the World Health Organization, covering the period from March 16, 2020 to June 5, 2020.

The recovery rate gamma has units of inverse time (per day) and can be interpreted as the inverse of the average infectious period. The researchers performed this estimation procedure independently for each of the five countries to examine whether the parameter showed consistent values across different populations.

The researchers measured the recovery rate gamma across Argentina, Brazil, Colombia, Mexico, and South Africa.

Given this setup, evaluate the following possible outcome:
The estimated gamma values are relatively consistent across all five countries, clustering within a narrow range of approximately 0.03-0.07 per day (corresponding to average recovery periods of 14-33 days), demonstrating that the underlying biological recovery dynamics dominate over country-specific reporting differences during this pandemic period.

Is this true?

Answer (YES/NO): NO